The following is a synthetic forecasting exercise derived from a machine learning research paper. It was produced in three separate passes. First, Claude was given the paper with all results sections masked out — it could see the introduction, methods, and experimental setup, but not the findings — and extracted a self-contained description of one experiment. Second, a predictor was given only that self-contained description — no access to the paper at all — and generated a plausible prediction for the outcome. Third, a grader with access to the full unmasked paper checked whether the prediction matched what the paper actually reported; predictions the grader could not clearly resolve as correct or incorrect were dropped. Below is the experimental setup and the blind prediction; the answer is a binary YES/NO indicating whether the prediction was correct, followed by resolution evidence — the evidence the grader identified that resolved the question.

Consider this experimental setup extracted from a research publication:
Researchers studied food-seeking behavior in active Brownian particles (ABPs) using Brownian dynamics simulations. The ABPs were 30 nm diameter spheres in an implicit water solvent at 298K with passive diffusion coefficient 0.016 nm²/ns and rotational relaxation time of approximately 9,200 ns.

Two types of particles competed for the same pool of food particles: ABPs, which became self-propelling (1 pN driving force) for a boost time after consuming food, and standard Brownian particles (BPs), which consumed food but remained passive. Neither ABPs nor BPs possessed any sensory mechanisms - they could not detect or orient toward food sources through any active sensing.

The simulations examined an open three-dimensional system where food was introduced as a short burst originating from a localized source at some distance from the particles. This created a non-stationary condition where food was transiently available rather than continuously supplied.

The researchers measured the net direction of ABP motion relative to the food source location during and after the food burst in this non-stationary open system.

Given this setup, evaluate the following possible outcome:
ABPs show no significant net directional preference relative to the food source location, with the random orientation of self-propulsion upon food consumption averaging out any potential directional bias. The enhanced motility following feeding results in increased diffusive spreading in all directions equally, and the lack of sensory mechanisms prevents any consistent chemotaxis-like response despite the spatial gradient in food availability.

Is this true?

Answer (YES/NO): NO